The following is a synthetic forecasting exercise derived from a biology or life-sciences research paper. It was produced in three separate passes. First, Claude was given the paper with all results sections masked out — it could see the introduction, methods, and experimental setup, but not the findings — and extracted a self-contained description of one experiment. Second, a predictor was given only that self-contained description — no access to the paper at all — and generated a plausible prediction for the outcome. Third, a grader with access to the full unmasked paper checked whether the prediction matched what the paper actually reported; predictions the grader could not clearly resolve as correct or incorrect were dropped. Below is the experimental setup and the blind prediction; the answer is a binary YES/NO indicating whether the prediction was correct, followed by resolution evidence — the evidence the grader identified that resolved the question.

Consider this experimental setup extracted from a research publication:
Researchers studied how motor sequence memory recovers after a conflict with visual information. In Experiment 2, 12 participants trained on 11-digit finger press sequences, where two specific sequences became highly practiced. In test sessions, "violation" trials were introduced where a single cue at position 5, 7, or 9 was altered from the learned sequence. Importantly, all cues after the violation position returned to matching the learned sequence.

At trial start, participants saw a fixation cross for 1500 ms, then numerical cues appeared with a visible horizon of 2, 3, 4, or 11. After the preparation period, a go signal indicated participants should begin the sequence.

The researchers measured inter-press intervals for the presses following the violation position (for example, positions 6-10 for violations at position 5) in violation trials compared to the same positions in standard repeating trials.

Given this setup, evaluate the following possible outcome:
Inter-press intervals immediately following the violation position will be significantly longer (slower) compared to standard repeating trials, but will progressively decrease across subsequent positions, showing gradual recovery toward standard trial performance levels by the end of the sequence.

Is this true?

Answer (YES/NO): NO